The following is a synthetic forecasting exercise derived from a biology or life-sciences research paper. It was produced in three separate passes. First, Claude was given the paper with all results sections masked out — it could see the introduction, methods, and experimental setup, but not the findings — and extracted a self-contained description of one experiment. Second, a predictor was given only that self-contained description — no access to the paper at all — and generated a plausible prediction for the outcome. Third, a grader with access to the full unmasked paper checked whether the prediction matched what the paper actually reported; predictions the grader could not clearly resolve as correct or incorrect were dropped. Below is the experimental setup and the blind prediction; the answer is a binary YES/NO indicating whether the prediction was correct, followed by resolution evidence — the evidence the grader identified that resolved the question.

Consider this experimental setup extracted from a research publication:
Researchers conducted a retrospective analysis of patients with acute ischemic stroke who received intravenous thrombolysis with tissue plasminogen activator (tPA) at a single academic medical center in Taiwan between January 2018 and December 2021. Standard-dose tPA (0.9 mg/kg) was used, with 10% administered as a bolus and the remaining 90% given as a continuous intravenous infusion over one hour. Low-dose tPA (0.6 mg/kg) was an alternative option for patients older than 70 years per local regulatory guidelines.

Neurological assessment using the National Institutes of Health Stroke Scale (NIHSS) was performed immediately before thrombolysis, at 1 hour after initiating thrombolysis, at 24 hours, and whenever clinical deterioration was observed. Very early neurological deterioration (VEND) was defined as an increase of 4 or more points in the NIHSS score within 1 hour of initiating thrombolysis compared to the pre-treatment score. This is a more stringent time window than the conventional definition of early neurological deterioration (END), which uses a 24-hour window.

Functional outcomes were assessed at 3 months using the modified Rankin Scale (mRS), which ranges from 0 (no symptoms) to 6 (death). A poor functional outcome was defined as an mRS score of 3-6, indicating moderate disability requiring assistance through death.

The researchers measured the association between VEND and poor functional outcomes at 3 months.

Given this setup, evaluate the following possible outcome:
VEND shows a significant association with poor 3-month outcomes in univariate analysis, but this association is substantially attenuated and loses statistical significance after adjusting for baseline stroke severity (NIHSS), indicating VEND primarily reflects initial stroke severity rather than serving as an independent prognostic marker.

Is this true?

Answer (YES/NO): NO